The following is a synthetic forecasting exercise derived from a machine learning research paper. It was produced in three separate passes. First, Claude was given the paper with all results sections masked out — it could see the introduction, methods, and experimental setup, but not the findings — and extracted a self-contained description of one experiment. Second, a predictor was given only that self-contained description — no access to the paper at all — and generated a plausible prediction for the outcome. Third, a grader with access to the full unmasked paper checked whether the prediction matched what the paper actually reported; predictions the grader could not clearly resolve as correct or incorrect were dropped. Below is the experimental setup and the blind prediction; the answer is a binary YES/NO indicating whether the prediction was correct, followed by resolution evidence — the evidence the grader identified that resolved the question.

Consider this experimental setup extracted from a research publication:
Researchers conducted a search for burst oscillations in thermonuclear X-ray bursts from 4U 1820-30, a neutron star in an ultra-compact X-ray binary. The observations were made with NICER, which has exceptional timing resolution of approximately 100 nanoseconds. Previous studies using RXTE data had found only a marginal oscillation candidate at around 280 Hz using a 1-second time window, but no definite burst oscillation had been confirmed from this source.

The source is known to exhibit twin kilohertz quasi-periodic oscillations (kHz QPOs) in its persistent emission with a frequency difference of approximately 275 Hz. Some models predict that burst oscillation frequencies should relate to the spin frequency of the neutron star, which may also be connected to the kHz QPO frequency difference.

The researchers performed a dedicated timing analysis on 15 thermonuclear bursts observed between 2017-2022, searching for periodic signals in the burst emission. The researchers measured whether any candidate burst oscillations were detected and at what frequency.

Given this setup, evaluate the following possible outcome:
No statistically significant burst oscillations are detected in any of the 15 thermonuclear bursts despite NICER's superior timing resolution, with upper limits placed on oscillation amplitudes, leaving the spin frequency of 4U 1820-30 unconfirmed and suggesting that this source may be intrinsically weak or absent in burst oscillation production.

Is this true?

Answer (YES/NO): NO